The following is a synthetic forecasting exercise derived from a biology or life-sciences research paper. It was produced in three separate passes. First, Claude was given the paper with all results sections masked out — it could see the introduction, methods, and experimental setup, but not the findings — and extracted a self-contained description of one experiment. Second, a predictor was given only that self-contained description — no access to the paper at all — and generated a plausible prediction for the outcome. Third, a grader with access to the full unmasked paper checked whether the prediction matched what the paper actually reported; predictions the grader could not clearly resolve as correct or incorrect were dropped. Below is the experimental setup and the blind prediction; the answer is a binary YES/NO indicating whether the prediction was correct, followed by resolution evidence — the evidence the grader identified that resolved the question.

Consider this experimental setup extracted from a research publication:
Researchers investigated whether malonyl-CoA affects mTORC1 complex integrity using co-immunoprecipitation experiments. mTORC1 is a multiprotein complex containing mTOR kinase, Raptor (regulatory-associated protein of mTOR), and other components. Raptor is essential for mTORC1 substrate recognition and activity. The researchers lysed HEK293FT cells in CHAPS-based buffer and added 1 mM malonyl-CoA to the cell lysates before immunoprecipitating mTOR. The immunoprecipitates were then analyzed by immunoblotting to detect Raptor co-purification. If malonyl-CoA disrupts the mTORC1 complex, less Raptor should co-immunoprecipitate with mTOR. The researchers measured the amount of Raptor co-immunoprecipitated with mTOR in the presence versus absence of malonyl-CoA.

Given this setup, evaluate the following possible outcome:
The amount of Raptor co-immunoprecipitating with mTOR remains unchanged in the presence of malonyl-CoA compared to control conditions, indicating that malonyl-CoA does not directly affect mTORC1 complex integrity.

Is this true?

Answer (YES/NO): YES